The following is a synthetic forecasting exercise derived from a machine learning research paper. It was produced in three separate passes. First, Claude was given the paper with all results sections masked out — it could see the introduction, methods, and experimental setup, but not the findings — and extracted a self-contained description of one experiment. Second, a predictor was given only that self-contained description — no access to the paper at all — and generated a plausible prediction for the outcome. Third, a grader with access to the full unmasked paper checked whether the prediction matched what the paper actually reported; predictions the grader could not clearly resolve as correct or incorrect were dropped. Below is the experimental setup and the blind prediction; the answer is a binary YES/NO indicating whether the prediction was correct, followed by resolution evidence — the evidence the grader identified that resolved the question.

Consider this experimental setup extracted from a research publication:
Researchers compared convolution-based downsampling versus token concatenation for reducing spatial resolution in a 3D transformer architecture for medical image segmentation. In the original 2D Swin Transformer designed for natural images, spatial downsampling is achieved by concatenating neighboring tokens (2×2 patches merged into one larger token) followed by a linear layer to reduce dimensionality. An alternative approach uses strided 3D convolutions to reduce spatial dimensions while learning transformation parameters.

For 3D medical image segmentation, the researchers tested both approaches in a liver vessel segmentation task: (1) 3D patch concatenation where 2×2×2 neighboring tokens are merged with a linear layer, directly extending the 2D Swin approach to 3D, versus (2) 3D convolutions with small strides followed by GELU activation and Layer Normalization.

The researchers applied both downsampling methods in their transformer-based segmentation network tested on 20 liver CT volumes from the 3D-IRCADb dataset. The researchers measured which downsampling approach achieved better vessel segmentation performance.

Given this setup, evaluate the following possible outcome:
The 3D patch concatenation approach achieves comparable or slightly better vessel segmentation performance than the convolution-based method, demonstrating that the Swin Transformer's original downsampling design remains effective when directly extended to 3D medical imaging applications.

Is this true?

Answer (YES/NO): NO